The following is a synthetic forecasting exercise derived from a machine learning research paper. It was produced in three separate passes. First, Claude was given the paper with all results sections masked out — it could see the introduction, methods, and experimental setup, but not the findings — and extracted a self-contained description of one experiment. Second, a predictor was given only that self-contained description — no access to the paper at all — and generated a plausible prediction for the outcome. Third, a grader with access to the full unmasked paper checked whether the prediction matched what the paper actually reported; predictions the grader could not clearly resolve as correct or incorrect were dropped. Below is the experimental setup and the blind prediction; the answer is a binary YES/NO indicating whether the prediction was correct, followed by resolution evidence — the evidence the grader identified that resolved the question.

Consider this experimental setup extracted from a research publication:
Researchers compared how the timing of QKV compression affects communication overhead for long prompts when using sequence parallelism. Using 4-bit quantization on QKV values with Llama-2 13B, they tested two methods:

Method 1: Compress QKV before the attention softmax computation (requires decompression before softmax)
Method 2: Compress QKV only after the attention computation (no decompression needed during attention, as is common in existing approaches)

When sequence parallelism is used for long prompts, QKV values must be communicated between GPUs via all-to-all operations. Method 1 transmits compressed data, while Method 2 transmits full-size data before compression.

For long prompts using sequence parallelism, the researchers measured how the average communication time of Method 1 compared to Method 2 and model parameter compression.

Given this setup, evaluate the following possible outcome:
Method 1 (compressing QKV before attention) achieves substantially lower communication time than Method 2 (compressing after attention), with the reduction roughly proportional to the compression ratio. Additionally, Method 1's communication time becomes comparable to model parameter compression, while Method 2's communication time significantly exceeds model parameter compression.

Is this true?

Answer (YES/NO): NO